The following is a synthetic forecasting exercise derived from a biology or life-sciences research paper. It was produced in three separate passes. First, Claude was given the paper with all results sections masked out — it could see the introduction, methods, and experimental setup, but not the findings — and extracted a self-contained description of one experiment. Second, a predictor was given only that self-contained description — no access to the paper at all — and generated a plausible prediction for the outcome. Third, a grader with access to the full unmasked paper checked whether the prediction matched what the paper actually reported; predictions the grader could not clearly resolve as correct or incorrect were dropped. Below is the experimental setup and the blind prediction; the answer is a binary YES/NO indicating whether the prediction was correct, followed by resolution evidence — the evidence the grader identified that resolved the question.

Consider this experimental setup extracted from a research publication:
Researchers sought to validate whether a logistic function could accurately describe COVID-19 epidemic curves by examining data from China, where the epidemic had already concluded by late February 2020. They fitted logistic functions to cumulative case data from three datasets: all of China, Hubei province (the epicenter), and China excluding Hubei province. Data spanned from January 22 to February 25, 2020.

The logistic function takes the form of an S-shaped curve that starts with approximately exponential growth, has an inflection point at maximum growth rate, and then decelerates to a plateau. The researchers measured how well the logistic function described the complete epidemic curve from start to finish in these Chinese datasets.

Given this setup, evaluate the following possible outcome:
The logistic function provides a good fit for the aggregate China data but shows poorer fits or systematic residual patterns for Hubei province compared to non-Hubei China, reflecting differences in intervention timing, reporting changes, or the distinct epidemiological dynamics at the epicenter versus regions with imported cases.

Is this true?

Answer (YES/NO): NO